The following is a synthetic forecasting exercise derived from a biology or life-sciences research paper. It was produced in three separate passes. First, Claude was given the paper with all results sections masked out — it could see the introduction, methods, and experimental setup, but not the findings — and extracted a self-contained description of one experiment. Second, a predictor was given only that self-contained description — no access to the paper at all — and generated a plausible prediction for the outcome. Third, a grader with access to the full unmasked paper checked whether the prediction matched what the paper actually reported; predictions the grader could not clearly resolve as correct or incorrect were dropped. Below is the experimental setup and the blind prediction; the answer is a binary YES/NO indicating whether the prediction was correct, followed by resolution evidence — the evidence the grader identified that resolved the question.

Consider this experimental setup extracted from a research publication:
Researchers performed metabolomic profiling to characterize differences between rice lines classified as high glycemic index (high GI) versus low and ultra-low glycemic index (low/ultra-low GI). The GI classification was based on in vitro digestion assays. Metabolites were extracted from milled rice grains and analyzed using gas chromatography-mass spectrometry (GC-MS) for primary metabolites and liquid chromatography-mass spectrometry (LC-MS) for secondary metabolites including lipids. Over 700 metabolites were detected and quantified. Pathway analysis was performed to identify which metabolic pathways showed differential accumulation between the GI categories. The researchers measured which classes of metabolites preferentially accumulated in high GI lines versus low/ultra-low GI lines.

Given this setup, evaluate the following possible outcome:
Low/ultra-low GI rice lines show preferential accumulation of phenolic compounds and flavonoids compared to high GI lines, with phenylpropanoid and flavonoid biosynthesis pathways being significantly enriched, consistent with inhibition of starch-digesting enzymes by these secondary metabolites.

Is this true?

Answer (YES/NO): YES